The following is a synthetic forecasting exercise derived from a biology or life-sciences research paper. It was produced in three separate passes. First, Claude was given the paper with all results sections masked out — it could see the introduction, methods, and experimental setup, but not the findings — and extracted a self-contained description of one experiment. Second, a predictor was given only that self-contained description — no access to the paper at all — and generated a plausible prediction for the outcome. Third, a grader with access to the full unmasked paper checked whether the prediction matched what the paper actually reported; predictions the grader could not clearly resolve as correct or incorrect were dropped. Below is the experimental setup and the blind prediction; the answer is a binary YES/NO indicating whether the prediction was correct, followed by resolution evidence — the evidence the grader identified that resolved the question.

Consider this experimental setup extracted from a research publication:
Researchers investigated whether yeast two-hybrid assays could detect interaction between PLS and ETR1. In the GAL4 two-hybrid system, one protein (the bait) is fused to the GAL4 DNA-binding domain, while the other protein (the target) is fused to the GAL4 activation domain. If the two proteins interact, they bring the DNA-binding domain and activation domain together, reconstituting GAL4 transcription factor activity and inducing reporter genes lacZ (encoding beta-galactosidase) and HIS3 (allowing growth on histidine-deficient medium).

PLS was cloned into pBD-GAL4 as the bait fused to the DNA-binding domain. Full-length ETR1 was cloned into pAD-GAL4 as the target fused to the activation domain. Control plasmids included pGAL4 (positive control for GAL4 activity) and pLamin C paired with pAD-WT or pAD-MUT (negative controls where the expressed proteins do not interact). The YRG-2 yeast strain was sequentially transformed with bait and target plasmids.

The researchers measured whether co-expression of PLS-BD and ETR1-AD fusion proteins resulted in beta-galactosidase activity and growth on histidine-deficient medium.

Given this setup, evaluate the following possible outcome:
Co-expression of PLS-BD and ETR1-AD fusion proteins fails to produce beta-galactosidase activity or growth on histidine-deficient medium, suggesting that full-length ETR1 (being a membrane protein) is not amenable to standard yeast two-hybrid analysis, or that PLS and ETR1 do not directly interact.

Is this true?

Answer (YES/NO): NO